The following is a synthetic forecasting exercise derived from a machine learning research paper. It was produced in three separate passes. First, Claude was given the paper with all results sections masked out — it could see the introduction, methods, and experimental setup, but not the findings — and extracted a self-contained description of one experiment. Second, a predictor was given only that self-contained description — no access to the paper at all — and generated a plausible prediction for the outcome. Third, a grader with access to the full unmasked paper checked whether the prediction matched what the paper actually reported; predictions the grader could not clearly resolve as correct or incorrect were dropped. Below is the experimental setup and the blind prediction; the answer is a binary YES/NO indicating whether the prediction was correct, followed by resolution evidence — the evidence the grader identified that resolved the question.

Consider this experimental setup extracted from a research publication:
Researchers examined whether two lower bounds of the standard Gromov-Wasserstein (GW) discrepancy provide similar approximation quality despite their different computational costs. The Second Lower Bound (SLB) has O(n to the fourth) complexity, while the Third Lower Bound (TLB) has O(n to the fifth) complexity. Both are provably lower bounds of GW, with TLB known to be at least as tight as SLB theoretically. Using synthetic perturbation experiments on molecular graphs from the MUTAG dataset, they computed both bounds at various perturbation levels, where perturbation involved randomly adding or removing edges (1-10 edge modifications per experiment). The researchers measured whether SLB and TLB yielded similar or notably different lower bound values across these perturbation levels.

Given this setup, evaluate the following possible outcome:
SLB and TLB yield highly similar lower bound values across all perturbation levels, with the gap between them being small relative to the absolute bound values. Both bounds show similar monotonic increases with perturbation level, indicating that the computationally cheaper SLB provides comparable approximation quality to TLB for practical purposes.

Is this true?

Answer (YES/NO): YES